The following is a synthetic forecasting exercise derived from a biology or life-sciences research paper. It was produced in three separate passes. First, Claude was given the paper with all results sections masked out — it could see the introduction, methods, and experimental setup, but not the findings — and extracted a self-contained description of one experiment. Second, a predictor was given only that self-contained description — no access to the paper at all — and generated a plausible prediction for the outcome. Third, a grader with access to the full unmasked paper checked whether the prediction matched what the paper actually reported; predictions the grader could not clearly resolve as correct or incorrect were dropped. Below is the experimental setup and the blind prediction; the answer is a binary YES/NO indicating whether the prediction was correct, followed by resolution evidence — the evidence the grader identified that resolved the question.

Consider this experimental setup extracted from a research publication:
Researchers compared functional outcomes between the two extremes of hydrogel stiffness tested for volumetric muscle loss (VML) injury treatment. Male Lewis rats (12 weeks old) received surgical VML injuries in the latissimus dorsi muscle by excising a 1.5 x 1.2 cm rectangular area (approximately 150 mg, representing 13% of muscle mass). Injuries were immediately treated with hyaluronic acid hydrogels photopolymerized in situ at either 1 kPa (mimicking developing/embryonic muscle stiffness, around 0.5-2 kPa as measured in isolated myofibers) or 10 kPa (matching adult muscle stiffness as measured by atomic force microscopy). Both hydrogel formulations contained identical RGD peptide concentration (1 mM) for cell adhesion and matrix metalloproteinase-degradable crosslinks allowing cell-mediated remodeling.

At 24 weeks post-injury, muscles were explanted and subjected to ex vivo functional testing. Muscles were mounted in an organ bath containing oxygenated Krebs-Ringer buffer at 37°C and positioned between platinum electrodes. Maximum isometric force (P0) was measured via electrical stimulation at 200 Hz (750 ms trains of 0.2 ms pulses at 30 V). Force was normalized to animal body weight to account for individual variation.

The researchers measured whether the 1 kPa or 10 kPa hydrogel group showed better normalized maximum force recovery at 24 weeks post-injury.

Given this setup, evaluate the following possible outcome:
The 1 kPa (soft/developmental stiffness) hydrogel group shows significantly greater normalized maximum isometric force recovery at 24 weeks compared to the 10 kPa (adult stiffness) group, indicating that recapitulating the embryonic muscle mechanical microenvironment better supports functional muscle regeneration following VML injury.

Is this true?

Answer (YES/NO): NO